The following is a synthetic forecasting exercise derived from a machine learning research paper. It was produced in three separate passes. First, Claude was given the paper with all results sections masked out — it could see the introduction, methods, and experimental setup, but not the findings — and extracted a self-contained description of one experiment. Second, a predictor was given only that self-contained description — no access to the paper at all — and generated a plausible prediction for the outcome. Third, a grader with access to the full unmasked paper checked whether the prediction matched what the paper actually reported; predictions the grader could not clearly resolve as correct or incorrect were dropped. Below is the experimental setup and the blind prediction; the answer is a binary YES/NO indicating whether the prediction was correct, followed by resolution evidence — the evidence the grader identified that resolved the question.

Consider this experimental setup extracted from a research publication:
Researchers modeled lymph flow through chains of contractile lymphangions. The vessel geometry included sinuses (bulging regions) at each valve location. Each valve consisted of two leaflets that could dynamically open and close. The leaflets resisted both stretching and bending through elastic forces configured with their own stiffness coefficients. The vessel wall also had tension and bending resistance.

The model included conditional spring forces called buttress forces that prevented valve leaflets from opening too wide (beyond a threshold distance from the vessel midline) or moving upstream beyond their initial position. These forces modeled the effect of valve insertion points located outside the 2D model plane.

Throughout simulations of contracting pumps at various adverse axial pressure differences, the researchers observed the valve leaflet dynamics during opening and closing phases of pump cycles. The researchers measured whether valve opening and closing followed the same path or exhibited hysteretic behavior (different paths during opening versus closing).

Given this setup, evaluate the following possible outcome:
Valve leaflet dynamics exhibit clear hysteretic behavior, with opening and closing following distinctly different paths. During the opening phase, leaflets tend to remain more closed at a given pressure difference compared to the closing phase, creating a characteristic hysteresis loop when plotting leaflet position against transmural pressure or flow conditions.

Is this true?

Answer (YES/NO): YES